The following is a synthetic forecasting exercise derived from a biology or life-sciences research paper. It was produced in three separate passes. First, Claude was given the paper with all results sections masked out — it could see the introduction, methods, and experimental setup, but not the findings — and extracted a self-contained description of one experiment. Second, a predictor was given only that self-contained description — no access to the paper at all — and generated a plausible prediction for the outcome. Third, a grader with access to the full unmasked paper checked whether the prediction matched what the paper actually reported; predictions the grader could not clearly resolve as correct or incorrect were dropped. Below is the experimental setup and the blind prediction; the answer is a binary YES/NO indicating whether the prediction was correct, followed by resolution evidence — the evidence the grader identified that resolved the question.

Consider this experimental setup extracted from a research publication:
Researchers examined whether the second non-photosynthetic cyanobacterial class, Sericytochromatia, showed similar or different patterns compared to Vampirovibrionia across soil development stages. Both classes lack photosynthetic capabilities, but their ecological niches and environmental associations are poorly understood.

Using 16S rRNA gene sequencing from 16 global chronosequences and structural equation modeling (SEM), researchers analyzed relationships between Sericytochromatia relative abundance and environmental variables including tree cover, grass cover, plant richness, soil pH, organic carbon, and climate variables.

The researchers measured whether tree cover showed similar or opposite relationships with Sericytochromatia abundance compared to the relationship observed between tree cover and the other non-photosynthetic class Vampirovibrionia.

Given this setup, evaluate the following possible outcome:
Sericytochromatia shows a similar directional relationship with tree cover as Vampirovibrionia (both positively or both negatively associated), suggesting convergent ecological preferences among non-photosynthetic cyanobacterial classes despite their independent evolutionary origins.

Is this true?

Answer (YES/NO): NO